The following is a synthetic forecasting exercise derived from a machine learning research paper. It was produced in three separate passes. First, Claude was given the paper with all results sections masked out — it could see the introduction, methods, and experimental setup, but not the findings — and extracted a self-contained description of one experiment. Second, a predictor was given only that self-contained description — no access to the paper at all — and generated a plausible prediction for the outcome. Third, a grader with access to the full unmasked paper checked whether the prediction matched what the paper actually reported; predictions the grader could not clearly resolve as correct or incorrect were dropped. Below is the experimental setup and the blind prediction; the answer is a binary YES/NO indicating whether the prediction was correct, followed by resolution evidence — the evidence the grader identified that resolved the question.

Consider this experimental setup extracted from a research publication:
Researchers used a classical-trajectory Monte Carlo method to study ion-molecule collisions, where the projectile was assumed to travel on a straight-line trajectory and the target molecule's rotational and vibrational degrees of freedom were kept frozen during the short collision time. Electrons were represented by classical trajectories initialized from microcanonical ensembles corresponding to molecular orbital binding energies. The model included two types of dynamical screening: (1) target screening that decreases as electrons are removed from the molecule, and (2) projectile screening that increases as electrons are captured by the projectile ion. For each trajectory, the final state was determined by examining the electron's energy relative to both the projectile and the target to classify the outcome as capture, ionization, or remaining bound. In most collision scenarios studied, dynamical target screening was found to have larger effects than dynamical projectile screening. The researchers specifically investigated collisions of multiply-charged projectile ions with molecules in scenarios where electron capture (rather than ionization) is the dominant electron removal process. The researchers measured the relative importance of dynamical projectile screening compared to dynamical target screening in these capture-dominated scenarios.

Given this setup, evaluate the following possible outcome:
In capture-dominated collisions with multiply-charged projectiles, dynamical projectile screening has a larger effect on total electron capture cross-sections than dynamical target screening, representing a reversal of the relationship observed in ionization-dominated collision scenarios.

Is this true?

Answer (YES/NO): NO